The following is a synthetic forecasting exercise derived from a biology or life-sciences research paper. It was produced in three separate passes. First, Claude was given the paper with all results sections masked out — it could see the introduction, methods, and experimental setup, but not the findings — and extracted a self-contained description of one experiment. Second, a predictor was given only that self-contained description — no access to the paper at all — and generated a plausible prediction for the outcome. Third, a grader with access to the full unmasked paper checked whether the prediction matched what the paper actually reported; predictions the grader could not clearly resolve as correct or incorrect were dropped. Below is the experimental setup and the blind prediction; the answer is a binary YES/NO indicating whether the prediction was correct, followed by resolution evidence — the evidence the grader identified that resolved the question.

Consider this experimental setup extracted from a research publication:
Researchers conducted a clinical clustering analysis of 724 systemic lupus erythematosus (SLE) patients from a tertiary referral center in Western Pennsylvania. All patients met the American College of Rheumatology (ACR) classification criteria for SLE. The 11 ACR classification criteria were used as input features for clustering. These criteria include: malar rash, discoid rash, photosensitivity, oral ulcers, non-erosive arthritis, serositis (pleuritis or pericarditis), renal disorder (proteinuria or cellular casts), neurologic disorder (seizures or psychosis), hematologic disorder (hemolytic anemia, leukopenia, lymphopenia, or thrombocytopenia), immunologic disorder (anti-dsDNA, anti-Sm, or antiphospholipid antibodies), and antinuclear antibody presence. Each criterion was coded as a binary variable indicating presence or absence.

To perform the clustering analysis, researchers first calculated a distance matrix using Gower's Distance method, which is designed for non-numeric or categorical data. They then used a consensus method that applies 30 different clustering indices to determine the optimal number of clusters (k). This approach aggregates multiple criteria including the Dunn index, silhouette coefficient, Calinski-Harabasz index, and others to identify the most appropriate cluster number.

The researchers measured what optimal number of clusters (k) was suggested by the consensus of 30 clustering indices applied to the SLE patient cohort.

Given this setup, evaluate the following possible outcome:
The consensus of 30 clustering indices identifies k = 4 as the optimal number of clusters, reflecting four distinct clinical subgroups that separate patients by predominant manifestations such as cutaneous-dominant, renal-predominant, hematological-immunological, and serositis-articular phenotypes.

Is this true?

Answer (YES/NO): NO